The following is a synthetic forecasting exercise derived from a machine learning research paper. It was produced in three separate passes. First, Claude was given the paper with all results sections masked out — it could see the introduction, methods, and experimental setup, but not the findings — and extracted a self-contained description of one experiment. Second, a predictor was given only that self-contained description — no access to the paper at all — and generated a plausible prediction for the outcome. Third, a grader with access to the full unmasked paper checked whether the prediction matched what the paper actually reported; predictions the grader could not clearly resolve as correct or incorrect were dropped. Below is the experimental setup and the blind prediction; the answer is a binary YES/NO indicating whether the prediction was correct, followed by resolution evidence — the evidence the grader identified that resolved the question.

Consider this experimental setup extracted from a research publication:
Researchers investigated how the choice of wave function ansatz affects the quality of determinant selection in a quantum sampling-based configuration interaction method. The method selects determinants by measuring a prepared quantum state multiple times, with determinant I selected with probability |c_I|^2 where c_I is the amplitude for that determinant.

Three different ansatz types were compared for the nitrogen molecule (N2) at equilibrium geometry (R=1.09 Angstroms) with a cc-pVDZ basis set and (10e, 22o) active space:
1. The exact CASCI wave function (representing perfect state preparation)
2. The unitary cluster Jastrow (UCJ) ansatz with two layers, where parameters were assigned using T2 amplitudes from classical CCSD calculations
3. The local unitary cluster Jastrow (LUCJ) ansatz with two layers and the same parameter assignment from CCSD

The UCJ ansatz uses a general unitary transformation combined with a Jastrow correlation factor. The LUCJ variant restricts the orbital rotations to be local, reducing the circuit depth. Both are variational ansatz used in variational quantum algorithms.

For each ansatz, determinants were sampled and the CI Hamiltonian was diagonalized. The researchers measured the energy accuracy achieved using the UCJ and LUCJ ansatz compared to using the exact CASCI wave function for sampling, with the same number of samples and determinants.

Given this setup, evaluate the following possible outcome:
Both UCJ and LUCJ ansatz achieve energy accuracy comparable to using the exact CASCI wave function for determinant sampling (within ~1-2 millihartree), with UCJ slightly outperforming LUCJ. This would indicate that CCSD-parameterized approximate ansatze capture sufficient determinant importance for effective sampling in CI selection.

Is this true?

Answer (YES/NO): NO